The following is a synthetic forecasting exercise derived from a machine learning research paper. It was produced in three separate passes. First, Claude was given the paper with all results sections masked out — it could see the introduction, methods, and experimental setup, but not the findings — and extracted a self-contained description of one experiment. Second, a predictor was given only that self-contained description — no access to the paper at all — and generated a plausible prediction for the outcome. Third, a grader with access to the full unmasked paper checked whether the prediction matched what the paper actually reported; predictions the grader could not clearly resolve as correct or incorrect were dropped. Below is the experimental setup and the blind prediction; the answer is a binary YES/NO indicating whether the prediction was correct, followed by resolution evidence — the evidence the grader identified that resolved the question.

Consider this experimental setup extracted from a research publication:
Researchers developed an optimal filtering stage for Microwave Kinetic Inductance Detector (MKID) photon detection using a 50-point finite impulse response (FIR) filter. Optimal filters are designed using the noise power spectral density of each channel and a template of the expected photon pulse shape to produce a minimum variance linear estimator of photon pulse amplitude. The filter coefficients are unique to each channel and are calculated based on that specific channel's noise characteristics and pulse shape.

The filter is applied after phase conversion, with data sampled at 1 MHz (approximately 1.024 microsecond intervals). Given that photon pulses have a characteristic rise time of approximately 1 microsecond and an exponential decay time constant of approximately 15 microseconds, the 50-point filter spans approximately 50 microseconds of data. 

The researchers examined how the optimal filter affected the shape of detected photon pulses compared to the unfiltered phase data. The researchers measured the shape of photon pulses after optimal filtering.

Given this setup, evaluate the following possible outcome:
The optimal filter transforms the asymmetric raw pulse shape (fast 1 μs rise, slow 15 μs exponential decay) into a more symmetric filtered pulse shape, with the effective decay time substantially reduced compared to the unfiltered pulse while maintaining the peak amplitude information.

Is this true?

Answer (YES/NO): YES